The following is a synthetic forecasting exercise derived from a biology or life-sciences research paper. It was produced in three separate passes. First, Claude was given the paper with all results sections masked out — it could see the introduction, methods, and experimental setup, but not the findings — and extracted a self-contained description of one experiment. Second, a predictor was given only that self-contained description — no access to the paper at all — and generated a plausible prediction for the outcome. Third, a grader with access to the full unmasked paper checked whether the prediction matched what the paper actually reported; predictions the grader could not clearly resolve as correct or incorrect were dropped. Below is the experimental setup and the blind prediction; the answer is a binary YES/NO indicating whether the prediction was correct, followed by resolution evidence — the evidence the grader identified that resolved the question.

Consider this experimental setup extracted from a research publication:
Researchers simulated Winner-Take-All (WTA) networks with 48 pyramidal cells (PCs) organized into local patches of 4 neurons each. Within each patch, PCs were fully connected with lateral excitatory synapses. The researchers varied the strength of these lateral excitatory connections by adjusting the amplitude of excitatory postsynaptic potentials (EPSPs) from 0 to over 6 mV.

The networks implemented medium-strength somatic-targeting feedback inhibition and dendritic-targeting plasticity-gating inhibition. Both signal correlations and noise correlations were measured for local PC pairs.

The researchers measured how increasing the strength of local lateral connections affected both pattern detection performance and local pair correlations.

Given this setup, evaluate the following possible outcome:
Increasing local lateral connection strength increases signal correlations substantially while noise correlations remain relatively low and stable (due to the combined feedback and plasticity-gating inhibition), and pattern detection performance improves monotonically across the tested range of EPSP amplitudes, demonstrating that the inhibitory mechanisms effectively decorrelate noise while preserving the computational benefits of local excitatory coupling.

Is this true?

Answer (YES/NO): NO